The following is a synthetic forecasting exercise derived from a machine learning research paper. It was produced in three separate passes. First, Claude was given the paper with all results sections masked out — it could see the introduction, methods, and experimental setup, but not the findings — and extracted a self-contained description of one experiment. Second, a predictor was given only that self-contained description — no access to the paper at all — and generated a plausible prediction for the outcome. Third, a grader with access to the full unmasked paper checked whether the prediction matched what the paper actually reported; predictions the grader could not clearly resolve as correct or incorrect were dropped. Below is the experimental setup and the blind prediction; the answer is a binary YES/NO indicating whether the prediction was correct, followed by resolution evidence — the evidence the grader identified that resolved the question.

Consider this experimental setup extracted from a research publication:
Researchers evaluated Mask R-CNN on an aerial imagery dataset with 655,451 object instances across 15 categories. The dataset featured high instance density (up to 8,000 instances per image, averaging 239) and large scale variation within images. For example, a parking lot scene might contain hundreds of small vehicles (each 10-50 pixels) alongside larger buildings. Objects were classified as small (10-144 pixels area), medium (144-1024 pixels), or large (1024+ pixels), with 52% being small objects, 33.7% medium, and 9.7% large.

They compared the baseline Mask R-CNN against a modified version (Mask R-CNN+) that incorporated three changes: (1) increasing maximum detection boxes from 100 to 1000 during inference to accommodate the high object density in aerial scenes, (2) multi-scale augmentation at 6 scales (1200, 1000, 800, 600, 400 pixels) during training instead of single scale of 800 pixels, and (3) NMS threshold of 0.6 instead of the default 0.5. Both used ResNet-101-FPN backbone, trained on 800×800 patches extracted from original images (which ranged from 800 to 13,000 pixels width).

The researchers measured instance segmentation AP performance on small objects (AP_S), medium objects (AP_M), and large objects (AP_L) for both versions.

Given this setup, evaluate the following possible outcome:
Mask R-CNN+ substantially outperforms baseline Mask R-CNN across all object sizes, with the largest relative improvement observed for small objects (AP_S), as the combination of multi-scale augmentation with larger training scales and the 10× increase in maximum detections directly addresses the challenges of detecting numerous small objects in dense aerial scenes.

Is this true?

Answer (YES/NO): NO